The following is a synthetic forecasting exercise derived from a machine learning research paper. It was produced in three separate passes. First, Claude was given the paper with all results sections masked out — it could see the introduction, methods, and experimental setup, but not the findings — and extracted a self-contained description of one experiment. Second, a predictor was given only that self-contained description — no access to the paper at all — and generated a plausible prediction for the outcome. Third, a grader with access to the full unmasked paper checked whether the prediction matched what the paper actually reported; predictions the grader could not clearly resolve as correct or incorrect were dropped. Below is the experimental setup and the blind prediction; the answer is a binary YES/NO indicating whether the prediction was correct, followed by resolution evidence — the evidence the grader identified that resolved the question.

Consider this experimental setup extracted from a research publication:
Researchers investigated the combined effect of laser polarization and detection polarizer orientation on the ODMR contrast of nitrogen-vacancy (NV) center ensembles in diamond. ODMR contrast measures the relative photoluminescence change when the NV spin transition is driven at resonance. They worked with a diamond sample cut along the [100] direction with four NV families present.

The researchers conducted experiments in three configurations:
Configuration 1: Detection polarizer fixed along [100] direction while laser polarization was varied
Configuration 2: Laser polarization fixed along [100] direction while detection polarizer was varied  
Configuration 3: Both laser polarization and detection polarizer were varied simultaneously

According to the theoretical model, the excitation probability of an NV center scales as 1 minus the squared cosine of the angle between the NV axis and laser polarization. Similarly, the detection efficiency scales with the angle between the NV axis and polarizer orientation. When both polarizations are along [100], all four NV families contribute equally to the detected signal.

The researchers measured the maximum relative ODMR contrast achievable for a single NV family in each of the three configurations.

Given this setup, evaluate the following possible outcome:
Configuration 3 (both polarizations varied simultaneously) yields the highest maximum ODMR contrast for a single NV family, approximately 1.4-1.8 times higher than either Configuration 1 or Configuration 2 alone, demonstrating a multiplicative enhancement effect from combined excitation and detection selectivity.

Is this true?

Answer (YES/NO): YES